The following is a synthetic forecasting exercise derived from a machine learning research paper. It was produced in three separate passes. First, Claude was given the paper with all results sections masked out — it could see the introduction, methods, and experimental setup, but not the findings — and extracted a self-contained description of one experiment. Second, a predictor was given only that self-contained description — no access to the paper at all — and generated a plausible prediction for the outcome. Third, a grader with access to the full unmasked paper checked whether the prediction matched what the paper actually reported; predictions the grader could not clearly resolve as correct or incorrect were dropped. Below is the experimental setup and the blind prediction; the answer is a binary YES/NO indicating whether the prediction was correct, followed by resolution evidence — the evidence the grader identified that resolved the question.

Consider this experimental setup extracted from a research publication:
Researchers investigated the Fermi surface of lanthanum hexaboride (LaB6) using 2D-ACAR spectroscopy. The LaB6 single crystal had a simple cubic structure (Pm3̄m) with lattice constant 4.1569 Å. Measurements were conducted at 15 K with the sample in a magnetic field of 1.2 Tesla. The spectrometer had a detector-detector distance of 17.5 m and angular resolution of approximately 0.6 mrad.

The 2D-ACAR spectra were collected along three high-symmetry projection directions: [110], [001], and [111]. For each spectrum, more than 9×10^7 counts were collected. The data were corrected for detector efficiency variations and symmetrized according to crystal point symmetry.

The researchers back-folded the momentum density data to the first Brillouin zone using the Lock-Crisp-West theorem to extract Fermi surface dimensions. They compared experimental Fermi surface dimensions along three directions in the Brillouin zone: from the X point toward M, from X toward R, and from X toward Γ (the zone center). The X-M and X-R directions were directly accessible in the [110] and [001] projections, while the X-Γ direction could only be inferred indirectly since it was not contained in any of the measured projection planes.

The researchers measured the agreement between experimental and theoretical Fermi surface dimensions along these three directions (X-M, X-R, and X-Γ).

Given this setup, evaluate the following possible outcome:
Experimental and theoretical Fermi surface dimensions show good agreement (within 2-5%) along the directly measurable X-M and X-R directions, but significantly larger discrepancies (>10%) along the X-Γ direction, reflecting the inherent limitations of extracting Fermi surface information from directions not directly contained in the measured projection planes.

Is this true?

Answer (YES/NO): YES